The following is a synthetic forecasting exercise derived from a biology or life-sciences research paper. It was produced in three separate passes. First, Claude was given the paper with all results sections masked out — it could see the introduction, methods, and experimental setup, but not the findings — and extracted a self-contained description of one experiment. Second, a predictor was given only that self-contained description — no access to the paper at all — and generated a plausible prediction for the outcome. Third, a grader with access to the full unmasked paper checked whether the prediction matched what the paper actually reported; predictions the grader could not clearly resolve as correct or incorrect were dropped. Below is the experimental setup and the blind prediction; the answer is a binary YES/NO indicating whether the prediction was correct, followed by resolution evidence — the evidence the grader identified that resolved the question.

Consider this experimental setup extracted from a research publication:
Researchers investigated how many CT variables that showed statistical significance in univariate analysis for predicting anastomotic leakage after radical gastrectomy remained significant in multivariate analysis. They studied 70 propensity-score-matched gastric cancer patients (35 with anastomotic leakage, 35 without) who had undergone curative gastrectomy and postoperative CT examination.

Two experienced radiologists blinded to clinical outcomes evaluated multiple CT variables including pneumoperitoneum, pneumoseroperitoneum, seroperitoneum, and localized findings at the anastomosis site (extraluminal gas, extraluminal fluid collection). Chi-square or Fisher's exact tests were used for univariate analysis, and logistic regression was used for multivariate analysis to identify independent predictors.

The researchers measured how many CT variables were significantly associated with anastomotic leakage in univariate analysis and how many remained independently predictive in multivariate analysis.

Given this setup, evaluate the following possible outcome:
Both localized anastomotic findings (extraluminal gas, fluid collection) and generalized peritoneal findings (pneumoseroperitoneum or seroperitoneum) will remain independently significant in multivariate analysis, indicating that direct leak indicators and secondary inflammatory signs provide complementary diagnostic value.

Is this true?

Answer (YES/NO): NO